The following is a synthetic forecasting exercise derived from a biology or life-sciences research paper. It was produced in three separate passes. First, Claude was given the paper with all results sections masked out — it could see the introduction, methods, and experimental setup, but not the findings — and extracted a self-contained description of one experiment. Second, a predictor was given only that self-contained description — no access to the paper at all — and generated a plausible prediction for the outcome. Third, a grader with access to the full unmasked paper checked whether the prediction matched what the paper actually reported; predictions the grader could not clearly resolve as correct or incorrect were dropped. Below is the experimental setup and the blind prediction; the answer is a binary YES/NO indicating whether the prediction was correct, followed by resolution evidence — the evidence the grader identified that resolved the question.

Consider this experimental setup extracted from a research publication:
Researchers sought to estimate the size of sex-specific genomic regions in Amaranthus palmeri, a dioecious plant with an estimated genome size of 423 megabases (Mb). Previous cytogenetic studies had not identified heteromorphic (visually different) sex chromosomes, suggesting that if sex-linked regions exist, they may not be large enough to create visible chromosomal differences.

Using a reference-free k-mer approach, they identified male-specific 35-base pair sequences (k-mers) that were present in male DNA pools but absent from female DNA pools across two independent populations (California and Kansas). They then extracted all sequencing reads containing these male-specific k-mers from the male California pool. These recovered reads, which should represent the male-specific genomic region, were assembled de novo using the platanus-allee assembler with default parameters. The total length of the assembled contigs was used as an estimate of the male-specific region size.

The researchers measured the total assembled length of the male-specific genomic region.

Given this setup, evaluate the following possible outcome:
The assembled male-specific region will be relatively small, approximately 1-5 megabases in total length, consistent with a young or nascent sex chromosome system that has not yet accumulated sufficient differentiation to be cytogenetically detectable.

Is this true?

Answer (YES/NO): YES